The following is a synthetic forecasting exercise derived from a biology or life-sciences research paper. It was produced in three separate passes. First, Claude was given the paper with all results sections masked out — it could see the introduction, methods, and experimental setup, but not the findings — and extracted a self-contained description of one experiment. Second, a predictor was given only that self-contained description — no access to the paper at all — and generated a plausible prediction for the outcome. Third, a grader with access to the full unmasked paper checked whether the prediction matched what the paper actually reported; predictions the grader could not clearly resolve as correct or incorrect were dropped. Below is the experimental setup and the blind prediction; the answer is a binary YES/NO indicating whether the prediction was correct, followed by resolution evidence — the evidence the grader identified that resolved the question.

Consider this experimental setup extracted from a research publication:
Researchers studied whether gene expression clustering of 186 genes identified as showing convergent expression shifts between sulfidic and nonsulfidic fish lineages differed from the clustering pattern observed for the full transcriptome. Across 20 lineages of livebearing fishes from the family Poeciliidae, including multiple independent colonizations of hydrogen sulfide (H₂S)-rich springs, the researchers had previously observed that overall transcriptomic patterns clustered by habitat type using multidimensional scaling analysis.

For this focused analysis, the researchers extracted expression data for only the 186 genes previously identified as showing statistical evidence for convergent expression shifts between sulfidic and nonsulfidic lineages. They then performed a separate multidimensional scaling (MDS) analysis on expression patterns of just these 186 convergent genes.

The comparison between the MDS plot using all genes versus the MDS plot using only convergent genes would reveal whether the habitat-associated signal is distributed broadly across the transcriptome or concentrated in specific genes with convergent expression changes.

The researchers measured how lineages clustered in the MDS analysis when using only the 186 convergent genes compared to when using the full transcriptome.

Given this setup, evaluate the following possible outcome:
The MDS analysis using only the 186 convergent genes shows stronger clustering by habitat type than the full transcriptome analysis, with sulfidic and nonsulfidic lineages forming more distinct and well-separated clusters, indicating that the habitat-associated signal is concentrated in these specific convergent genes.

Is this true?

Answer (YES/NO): YES